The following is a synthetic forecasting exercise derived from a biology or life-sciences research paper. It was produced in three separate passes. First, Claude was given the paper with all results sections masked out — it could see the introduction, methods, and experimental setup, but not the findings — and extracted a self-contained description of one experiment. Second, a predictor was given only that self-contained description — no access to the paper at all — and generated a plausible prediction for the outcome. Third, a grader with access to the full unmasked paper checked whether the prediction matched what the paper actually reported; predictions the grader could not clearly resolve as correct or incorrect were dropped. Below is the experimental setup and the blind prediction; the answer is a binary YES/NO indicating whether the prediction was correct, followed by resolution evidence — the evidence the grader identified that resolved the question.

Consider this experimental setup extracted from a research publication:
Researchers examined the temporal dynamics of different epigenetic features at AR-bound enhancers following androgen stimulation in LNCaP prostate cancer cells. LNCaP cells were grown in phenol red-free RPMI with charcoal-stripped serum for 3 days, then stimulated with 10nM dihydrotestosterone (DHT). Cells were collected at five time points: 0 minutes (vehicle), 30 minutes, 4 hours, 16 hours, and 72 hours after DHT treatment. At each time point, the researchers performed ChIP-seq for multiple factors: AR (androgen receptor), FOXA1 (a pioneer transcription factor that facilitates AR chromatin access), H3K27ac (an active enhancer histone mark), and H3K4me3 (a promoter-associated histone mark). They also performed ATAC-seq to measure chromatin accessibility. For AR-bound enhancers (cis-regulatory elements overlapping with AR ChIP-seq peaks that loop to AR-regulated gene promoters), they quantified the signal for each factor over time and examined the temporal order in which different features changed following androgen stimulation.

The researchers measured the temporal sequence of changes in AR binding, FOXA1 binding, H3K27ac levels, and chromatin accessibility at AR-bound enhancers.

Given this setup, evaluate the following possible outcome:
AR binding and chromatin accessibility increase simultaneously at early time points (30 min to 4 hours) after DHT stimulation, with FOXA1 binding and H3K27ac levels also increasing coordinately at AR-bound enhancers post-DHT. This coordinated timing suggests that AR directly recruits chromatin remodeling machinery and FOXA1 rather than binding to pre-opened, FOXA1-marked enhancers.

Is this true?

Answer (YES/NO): NO